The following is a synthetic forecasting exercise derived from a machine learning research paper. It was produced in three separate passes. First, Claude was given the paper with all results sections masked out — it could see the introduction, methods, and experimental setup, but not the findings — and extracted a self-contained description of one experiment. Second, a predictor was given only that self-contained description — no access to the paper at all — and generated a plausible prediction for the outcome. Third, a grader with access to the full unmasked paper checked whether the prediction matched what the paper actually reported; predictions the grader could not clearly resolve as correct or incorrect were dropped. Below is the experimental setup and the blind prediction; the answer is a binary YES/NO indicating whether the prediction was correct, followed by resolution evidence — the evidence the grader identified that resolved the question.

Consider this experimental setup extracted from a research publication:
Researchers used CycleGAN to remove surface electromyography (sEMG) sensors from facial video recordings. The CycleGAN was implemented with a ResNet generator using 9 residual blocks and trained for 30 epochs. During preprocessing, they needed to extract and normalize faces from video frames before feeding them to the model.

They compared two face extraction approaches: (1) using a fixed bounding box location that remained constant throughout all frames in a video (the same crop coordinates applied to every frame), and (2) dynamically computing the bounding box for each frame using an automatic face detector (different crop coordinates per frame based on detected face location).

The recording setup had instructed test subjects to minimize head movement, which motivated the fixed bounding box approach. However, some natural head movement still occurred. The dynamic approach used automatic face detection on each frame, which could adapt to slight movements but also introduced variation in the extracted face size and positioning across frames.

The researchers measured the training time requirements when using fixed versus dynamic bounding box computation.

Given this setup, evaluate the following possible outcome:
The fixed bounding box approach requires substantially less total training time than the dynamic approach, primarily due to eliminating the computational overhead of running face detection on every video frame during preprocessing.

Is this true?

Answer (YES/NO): NO